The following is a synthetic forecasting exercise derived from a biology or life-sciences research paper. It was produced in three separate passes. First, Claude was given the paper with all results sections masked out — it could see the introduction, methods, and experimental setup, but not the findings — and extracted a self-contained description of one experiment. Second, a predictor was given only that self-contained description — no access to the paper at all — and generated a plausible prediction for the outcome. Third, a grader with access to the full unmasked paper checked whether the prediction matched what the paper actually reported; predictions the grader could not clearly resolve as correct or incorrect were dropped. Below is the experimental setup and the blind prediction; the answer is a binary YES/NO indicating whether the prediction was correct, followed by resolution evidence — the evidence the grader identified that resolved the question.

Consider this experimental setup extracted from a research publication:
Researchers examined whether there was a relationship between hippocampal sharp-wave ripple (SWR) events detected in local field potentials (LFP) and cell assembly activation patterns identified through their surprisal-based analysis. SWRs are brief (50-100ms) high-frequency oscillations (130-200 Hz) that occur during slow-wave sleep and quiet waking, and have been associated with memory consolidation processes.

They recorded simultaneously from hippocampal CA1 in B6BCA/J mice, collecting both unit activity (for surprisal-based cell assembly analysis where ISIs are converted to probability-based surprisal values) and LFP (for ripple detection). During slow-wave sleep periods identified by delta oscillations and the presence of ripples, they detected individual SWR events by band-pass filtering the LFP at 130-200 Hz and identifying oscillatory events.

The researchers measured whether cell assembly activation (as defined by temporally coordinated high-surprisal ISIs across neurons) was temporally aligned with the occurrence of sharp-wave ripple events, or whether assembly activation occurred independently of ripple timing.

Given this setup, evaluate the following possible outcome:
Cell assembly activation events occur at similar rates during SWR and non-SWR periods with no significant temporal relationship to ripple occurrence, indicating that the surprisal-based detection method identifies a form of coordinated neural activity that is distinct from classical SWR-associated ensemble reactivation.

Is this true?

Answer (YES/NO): NO